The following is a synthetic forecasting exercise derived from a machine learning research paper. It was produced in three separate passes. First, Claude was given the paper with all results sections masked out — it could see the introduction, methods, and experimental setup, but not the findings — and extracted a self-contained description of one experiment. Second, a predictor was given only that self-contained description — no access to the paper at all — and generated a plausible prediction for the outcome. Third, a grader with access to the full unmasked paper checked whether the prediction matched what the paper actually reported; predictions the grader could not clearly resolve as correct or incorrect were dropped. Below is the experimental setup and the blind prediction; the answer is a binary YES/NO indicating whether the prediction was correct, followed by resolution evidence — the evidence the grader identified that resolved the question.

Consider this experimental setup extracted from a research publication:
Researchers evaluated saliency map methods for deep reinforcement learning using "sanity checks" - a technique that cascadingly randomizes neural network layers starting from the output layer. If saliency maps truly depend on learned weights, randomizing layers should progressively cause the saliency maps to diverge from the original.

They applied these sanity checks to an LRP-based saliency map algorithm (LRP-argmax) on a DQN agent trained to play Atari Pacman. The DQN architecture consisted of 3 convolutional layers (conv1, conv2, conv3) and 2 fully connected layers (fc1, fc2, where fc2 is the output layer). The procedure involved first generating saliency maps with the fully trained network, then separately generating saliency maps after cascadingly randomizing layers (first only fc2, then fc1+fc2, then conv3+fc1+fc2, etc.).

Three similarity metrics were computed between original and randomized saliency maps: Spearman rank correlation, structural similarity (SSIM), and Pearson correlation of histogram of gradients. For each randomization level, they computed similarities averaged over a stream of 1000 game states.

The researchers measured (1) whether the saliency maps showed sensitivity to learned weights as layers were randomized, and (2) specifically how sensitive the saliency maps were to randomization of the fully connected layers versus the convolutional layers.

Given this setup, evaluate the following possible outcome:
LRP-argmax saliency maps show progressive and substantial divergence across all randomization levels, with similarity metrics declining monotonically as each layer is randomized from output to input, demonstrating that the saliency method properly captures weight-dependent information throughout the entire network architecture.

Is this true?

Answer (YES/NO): NO